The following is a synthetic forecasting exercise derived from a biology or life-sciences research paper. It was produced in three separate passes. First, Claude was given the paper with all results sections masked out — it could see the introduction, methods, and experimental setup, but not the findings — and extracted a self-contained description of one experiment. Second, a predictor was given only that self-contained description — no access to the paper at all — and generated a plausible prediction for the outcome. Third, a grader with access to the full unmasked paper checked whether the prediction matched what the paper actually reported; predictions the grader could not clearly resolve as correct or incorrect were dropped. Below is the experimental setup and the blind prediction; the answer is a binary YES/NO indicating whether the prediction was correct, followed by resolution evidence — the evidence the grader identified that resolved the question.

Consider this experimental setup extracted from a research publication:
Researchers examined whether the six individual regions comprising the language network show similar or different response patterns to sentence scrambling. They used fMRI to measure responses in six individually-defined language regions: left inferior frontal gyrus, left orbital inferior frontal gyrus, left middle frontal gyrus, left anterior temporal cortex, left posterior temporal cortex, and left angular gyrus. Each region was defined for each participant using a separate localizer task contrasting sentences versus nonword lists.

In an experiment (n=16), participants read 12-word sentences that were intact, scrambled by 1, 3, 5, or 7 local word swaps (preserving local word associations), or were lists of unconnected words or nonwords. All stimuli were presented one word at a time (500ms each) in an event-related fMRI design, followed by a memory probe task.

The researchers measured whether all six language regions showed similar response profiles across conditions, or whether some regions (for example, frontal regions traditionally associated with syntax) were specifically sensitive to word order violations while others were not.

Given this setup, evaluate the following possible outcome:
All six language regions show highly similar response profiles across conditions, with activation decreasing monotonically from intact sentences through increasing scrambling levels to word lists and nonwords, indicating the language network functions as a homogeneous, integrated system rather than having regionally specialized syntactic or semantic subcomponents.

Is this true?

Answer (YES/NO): NO